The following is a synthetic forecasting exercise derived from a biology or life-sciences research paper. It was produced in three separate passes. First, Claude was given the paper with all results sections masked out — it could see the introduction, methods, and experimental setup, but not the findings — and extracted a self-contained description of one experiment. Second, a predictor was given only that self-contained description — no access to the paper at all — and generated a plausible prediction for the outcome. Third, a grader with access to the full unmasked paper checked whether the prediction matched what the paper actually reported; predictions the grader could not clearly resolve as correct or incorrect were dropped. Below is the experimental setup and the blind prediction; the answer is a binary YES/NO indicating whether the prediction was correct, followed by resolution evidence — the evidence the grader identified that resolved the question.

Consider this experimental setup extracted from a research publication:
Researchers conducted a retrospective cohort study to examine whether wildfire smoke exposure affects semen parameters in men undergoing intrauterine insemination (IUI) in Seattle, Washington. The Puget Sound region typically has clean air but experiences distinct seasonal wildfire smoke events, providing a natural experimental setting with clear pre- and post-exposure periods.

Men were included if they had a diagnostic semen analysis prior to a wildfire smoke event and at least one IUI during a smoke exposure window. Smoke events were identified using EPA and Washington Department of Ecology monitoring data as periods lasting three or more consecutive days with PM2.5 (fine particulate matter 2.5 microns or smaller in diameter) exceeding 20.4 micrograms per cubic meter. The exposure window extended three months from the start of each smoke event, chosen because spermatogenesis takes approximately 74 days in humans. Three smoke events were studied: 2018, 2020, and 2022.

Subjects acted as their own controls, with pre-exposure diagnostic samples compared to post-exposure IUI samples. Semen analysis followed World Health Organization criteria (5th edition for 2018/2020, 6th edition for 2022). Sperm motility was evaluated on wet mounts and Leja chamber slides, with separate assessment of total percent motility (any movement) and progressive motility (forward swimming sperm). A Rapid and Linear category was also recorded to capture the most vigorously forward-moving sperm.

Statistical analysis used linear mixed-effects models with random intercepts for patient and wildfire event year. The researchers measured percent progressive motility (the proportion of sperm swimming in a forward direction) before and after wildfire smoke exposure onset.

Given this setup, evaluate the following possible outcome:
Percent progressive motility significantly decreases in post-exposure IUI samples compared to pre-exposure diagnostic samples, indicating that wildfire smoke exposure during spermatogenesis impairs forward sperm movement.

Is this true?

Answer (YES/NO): NO